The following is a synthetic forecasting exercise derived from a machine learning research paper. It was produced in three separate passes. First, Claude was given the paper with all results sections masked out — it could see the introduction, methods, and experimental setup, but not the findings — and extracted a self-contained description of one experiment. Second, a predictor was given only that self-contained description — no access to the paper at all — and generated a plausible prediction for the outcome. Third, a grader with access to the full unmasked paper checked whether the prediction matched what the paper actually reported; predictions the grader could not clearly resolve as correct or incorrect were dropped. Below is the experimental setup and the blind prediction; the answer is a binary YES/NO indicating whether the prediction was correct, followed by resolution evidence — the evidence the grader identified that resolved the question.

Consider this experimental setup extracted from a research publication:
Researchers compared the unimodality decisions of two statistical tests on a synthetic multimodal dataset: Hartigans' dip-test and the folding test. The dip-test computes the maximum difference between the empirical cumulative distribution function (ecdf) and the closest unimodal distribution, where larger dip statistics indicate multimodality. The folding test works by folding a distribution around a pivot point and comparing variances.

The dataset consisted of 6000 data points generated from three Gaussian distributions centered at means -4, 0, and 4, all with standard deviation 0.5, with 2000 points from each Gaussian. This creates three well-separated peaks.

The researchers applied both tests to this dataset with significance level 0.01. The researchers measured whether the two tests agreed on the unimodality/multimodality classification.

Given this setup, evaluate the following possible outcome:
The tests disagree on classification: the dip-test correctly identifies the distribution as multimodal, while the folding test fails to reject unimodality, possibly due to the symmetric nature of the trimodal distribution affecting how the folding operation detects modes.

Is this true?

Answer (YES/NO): YES